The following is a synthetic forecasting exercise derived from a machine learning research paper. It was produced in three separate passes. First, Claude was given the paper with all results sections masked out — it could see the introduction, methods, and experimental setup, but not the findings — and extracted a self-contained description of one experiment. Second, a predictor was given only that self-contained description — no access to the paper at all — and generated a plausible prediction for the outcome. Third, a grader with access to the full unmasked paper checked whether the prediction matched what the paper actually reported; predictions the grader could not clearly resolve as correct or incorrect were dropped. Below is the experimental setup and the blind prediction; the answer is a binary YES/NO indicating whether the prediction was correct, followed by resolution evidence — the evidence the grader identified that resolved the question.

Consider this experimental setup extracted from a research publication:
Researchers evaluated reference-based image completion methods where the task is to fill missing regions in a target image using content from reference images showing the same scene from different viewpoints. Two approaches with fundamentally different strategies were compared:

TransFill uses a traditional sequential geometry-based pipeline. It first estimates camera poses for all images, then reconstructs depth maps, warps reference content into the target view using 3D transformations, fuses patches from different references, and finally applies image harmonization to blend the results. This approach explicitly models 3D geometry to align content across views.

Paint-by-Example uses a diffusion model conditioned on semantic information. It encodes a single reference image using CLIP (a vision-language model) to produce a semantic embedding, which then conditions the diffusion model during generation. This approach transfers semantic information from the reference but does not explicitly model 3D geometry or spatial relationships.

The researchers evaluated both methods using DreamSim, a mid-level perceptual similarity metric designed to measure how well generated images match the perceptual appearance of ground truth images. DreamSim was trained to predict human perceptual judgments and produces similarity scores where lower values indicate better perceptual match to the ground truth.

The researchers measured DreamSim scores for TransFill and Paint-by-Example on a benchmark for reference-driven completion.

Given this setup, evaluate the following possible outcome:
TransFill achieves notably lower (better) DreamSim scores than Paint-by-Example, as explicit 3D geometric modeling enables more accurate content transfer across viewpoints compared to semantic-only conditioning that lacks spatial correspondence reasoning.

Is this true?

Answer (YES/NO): YES